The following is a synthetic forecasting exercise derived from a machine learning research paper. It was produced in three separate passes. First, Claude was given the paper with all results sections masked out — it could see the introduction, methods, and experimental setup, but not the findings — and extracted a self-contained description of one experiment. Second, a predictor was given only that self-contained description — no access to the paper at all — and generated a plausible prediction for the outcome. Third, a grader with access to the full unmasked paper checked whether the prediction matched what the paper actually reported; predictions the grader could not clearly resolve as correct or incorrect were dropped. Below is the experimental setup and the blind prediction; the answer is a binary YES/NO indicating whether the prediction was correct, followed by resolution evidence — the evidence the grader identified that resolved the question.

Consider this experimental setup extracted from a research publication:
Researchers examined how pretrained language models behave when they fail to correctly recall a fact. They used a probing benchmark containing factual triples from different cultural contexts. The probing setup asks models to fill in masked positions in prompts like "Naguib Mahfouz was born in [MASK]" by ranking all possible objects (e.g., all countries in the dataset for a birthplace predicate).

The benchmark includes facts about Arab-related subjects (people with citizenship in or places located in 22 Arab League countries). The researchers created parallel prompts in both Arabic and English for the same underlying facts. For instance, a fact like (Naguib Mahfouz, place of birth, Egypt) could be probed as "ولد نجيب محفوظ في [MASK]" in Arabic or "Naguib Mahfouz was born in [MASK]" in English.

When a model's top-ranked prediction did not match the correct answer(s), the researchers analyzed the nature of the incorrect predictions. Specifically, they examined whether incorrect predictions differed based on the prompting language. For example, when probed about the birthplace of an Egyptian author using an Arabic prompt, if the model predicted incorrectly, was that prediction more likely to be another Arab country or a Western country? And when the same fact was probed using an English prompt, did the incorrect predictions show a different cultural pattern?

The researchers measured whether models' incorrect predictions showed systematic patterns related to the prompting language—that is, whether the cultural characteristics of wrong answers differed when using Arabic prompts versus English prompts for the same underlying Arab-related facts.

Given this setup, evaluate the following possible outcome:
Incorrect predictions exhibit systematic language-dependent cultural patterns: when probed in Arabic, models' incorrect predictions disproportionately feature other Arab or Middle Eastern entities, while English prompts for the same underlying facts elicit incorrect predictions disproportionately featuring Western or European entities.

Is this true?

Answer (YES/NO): NO